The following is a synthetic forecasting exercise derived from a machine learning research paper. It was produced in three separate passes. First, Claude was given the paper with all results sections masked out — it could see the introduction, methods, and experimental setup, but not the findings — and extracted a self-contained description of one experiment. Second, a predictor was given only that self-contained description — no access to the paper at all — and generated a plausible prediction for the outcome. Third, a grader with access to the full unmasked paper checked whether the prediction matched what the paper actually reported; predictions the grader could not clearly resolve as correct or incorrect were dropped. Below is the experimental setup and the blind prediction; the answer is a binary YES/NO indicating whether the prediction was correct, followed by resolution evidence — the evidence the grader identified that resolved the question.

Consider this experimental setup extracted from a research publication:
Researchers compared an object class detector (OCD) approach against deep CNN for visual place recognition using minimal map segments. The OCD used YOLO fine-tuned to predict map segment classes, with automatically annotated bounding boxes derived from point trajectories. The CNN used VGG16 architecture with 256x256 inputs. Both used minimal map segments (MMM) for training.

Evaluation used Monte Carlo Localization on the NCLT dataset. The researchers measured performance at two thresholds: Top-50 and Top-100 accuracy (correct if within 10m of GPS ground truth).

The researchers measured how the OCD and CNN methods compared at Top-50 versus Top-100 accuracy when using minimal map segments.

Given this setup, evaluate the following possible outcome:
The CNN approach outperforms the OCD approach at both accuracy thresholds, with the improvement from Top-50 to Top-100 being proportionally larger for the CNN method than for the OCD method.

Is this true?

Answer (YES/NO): NO